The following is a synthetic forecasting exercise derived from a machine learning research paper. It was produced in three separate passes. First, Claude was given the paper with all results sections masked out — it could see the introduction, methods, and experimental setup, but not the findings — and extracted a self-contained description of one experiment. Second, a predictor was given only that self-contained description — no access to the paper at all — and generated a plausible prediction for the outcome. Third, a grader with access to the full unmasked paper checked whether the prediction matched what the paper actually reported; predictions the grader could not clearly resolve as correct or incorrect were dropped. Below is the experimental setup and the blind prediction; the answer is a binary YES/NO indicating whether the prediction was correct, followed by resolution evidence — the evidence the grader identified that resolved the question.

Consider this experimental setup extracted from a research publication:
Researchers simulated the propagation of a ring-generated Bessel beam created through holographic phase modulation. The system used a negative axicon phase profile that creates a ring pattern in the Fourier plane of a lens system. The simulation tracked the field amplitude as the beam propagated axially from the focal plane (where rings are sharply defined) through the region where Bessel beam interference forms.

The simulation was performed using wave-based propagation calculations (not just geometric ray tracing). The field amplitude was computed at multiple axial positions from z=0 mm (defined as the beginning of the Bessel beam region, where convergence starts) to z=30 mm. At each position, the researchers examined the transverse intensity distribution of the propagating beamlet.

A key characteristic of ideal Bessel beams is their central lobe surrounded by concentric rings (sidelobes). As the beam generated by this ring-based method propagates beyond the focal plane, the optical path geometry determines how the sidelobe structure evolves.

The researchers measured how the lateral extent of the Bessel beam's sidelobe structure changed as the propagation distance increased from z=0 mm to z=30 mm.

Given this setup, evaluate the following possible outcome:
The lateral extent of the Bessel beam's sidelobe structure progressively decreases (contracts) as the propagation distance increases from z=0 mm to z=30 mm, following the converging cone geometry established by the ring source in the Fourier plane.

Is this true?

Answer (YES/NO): NO